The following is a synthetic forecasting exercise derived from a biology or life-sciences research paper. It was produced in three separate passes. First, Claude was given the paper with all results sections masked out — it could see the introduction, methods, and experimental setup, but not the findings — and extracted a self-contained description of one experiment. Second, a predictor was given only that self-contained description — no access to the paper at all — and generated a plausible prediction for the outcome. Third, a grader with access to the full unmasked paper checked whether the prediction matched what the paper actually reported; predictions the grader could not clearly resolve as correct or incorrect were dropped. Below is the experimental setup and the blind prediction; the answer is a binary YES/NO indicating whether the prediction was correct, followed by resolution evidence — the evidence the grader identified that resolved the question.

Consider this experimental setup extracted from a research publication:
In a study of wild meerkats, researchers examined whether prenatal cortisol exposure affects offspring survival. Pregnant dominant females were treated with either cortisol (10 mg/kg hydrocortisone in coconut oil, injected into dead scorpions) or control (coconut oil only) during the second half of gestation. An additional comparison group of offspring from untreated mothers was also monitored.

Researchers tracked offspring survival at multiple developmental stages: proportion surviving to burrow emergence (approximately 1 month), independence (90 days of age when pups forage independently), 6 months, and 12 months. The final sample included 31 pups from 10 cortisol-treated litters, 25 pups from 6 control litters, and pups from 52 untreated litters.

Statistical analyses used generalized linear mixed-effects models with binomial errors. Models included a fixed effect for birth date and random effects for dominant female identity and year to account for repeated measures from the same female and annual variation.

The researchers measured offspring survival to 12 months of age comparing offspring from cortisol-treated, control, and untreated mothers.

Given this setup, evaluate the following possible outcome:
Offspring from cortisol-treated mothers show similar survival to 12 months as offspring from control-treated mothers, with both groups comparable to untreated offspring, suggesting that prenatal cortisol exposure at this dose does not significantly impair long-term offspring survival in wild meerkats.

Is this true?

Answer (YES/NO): YES